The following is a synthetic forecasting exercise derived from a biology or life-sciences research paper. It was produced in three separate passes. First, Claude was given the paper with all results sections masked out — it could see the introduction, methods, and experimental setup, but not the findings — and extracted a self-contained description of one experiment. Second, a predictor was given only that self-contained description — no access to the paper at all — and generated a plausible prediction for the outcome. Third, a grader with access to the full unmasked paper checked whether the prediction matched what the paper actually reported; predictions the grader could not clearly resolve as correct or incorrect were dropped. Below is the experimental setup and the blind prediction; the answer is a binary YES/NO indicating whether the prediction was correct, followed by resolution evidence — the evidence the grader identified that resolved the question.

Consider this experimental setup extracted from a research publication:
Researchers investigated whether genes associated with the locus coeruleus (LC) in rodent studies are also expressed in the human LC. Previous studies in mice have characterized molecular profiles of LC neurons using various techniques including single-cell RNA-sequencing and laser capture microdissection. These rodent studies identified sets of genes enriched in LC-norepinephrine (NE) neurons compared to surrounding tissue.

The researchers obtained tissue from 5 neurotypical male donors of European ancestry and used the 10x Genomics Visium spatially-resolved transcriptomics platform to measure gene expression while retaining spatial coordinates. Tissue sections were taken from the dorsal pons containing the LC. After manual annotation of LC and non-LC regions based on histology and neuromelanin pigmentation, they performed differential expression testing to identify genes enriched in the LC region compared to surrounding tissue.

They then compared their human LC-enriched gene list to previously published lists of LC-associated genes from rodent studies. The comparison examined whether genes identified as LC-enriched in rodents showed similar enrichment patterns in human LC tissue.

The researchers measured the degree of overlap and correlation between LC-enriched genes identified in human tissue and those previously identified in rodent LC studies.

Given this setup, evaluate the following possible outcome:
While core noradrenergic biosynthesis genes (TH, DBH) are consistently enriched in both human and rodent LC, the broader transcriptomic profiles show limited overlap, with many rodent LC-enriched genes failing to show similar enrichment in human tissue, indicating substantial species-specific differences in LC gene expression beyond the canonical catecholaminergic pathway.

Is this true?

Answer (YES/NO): YES